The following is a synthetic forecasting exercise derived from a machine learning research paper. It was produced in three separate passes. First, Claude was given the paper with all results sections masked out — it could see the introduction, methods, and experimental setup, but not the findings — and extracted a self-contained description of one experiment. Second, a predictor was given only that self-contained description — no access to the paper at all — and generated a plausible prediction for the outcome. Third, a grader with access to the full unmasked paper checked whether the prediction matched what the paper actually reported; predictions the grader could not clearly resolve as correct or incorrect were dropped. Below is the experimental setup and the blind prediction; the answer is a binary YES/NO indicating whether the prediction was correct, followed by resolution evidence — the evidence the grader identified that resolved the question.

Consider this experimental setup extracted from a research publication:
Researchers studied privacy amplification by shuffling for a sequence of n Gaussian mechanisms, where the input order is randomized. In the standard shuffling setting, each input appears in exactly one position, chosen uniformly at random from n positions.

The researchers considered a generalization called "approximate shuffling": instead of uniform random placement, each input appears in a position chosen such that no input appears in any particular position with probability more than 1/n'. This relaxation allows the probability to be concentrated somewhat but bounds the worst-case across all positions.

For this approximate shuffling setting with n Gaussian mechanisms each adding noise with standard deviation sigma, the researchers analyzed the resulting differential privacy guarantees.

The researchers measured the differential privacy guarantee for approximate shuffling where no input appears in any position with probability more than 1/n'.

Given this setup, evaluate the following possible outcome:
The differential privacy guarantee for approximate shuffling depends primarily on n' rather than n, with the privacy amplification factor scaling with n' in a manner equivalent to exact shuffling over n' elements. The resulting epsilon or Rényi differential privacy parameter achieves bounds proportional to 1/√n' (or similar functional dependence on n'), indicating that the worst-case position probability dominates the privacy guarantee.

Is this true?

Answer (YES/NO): YES